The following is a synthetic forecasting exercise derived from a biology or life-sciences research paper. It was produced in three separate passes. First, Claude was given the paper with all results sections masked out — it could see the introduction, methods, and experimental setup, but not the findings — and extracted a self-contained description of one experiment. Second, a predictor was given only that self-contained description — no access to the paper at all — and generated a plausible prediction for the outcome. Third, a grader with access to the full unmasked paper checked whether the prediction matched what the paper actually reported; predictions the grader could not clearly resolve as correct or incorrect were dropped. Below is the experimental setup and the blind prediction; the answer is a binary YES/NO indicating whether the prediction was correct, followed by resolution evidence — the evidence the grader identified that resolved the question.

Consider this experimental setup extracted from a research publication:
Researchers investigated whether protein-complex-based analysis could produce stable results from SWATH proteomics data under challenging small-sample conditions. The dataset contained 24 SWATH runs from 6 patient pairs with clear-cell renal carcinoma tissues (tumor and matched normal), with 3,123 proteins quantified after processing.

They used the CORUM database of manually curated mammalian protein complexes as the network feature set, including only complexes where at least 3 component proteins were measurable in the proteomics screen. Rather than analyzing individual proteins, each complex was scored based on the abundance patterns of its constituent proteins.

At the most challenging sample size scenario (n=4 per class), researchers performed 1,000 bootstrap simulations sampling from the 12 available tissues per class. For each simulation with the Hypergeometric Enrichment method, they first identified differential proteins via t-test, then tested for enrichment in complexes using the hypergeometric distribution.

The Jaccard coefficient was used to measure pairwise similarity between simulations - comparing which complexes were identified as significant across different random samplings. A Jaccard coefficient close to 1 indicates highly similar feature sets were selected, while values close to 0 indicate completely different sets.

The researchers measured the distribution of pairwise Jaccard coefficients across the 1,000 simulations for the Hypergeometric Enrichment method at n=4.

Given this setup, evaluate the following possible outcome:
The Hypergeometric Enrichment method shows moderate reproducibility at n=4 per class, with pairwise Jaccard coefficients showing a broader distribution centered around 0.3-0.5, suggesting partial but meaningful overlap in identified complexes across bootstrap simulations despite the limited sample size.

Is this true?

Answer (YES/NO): NO